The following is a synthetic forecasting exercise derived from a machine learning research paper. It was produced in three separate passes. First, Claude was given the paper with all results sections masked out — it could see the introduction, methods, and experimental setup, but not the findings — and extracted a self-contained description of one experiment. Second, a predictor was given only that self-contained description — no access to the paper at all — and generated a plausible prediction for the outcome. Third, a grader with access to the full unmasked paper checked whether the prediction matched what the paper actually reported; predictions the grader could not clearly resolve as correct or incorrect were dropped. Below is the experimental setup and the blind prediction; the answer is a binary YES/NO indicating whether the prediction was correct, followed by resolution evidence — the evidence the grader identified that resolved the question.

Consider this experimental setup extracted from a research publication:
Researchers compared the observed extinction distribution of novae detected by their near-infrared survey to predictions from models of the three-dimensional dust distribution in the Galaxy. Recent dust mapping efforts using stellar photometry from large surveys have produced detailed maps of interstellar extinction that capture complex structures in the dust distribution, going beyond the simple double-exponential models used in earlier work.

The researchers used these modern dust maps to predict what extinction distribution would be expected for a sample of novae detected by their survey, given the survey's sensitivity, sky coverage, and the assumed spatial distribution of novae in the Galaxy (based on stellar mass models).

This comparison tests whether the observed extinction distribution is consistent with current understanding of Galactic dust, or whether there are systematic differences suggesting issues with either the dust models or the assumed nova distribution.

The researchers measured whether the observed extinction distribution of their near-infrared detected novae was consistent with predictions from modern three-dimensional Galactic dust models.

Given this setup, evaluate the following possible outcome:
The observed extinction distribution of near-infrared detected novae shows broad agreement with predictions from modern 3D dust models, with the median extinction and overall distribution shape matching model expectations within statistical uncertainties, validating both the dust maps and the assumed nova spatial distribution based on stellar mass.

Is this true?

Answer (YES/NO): YES